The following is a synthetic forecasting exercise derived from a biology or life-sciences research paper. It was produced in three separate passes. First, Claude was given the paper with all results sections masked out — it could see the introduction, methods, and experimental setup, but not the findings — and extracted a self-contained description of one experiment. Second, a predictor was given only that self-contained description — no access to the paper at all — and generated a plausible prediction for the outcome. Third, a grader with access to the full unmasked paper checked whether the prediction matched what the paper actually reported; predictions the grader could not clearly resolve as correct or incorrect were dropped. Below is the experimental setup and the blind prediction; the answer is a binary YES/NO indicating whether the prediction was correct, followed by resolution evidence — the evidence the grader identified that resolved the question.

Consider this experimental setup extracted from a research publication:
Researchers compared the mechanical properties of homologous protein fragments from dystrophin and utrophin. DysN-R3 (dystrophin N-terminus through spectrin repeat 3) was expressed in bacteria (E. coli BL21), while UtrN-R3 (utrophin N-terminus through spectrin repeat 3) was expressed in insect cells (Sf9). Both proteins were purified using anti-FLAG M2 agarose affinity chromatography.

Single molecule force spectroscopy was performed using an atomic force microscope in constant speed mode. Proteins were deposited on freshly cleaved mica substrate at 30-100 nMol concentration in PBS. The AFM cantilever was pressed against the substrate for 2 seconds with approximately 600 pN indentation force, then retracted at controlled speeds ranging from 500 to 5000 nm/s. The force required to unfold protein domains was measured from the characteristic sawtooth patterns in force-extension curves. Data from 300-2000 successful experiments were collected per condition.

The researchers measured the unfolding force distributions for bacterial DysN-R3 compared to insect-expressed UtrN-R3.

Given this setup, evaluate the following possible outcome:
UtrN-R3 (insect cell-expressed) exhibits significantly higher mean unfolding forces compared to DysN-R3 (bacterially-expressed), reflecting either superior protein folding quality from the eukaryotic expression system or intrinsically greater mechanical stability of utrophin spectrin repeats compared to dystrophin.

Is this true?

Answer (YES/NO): YES